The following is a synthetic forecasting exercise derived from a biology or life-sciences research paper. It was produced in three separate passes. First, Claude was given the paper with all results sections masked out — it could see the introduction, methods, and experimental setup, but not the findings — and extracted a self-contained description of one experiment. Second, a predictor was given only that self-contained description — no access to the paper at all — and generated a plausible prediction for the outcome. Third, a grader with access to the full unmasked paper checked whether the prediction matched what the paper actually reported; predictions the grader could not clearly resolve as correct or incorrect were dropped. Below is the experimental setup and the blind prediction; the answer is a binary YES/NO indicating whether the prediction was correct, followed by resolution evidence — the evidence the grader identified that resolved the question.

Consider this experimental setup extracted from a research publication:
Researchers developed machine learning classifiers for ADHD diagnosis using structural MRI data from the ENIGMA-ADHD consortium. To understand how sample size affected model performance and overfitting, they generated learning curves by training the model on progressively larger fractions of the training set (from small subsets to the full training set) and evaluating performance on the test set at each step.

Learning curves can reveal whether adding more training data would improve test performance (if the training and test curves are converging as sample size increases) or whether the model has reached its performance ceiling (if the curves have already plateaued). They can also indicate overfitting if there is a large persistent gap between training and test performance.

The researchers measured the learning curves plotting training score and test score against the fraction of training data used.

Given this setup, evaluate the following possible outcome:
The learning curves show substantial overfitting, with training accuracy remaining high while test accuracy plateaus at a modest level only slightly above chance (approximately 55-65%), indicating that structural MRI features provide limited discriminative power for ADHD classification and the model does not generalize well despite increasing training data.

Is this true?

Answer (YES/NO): NO